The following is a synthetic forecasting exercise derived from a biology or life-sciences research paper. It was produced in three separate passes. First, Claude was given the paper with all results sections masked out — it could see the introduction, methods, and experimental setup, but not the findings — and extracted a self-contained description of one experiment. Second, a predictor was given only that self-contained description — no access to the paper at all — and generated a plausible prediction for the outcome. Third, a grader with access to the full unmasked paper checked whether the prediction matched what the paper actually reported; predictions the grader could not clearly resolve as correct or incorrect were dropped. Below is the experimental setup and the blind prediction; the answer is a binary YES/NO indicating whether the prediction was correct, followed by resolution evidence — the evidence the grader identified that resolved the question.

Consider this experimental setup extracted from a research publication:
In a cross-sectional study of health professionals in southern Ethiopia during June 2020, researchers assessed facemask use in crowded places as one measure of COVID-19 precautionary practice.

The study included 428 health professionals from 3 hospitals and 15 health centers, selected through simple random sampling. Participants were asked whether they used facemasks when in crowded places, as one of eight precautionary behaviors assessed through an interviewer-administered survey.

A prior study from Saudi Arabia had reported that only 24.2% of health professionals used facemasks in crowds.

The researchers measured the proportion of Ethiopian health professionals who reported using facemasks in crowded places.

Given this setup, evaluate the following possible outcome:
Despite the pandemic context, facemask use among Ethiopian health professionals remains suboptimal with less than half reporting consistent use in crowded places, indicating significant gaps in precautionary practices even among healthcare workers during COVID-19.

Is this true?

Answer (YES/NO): NO